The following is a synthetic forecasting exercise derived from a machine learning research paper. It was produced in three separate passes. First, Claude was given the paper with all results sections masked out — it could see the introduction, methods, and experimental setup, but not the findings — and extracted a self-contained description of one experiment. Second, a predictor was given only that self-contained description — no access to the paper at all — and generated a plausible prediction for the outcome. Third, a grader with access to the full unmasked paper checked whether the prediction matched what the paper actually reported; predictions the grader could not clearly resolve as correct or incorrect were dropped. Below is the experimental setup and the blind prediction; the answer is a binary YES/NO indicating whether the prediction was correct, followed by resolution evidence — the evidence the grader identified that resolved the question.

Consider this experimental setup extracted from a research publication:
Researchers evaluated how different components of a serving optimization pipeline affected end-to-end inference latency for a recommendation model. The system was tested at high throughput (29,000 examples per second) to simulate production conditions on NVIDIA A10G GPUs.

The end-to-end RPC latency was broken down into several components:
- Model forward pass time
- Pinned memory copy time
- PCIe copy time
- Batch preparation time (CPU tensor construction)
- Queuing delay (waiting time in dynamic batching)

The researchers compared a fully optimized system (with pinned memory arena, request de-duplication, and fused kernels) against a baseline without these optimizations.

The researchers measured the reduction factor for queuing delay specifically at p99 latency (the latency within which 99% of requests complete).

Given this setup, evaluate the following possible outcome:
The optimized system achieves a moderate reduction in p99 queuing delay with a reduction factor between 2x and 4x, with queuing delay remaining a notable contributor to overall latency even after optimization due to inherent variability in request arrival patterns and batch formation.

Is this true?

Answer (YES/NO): NO